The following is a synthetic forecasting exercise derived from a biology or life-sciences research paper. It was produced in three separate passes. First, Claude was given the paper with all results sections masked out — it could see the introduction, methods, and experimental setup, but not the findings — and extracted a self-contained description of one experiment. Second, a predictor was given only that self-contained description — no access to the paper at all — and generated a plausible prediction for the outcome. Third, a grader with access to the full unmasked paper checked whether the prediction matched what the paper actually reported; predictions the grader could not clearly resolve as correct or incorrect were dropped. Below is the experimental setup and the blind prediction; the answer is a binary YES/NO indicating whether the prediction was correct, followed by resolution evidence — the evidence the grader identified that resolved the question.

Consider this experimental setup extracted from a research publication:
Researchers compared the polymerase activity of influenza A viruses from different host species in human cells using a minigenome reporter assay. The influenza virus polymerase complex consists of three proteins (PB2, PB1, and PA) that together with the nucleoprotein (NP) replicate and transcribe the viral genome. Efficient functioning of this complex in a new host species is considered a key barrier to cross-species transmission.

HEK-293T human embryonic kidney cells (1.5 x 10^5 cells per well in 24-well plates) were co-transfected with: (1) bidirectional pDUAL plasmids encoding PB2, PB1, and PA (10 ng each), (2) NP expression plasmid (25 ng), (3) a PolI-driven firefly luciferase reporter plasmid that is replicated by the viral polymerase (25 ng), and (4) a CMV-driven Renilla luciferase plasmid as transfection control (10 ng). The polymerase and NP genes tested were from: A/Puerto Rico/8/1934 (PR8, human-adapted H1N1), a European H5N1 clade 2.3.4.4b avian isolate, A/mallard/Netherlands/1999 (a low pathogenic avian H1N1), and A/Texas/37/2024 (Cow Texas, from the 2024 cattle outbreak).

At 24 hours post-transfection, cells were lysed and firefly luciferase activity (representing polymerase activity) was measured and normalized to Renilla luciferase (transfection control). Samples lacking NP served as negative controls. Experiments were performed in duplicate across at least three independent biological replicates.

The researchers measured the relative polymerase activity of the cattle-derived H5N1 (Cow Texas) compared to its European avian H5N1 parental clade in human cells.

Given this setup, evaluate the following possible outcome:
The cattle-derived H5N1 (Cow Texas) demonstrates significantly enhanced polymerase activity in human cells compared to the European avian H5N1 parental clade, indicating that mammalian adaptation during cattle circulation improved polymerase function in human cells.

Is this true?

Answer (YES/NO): YES